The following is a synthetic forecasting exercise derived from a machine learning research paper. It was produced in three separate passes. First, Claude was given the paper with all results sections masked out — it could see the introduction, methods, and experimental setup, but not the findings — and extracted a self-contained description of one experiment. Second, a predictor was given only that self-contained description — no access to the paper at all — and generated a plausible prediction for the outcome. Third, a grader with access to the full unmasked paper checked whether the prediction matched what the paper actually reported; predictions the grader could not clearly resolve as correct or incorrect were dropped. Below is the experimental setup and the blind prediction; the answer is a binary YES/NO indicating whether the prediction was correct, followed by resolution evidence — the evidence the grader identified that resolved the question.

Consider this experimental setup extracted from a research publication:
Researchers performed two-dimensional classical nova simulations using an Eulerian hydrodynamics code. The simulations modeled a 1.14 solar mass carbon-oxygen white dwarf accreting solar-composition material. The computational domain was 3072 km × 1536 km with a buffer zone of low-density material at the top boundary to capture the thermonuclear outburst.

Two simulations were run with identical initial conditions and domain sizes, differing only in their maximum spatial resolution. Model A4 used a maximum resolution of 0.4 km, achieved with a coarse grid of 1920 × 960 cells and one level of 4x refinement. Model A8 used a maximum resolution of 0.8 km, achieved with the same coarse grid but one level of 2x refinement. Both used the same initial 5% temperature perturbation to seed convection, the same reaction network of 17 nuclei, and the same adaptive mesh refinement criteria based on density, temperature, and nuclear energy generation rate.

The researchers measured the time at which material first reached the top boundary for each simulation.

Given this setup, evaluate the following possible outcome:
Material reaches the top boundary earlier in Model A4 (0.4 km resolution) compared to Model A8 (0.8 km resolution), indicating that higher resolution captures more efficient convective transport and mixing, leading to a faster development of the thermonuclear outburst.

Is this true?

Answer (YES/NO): NO